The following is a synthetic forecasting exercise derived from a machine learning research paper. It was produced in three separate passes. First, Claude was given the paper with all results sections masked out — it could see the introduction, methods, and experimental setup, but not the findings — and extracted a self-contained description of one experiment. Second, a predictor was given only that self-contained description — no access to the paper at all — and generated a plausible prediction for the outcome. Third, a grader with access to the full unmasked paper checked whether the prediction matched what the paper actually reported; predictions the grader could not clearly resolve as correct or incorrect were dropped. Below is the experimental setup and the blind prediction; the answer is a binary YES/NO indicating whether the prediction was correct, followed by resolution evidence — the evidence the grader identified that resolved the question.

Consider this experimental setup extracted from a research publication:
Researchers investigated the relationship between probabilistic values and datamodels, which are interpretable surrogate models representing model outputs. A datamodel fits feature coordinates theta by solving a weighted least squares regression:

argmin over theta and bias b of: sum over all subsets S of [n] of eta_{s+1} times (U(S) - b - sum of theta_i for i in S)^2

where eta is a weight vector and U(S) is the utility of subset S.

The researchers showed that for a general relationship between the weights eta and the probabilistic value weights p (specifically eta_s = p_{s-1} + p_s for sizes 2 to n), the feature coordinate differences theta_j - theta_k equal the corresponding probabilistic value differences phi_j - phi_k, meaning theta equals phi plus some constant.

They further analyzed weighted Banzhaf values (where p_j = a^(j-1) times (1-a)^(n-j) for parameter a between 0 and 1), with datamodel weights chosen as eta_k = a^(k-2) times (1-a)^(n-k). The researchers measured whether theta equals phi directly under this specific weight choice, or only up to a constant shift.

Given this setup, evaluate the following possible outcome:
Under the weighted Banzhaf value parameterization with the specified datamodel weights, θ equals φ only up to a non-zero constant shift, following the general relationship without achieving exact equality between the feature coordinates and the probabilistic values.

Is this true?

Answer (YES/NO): NO